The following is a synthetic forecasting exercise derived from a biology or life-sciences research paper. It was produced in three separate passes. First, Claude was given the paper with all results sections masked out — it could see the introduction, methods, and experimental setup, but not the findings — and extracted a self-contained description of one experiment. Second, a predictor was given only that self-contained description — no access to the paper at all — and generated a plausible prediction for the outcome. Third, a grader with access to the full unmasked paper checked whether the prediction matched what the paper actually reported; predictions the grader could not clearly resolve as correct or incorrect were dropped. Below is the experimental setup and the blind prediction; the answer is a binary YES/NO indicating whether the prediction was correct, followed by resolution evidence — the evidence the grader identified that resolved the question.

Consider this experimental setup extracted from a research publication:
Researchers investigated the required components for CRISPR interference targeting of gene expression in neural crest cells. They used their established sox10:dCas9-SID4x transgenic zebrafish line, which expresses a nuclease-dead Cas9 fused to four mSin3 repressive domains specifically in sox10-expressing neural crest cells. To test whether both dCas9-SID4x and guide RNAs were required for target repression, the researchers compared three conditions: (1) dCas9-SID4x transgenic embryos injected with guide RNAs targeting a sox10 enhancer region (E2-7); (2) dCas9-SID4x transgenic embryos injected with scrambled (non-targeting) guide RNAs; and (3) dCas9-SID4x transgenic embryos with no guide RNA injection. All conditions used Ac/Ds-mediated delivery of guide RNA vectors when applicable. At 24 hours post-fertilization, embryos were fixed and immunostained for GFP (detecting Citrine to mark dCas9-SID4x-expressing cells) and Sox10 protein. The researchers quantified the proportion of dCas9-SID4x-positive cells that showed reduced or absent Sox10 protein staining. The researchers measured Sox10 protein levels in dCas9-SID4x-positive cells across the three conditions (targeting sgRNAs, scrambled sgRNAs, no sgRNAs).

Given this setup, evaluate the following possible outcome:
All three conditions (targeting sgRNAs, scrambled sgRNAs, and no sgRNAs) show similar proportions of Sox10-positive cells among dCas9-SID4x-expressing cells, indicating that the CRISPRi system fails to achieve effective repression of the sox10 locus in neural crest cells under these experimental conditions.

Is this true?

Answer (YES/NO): NO